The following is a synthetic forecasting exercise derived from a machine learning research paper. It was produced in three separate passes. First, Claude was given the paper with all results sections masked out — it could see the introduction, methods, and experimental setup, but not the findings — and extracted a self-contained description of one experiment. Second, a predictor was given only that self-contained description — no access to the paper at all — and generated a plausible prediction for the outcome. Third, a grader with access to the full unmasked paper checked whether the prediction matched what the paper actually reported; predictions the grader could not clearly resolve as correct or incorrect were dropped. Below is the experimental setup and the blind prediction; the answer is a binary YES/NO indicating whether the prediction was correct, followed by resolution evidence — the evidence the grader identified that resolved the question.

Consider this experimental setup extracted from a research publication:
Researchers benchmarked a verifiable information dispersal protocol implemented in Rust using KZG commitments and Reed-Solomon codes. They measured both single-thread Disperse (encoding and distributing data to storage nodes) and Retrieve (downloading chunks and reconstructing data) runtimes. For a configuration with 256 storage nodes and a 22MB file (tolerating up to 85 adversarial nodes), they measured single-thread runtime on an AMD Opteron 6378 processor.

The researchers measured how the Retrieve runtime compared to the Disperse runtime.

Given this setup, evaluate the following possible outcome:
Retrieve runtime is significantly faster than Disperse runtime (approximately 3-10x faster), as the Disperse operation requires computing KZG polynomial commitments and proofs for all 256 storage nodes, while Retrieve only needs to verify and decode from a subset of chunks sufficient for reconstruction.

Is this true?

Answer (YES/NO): NO